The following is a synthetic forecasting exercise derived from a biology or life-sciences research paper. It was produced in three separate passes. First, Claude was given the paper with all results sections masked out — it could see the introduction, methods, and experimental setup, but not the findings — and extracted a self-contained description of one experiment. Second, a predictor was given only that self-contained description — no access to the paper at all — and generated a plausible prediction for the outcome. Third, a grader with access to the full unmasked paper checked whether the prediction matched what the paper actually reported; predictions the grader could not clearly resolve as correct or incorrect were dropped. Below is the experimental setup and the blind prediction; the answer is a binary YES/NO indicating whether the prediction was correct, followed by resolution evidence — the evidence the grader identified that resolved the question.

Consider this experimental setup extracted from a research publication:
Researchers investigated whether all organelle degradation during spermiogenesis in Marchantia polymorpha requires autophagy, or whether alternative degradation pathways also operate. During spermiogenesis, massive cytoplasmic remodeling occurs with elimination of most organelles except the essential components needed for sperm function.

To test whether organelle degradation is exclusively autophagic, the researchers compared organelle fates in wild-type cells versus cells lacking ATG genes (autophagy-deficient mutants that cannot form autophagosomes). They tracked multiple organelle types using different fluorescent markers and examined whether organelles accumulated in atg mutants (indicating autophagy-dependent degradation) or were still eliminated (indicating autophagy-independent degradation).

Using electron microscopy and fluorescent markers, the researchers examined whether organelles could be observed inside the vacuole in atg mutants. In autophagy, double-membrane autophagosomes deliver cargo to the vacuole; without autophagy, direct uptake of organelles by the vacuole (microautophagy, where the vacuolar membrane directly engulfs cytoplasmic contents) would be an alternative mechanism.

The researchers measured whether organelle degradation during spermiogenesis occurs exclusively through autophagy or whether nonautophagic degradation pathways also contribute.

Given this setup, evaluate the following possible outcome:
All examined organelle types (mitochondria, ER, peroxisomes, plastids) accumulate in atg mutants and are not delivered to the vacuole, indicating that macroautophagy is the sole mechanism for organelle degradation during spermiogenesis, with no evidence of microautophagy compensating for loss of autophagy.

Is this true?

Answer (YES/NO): NO